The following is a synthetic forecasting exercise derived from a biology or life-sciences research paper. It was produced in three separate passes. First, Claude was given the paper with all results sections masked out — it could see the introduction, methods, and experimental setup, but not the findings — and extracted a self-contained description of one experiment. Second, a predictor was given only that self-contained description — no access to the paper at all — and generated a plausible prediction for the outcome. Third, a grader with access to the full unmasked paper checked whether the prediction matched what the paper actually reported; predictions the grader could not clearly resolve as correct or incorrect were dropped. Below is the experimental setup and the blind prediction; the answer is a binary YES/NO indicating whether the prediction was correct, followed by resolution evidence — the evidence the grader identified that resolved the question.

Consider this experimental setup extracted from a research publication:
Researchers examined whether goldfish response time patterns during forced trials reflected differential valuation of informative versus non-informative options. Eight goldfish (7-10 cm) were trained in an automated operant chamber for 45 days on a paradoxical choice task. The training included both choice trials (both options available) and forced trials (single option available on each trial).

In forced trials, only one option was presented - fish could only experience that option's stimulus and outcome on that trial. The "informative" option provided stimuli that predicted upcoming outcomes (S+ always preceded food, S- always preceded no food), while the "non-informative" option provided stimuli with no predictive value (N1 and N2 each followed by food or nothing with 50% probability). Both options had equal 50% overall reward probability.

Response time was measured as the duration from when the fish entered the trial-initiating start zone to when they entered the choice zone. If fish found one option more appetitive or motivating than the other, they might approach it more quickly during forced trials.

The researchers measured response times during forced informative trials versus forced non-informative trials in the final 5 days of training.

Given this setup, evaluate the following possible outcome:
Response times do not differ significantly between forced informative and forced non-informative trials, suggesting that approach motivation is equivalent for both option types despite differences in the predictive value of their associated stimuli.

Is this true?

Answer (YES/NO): NO